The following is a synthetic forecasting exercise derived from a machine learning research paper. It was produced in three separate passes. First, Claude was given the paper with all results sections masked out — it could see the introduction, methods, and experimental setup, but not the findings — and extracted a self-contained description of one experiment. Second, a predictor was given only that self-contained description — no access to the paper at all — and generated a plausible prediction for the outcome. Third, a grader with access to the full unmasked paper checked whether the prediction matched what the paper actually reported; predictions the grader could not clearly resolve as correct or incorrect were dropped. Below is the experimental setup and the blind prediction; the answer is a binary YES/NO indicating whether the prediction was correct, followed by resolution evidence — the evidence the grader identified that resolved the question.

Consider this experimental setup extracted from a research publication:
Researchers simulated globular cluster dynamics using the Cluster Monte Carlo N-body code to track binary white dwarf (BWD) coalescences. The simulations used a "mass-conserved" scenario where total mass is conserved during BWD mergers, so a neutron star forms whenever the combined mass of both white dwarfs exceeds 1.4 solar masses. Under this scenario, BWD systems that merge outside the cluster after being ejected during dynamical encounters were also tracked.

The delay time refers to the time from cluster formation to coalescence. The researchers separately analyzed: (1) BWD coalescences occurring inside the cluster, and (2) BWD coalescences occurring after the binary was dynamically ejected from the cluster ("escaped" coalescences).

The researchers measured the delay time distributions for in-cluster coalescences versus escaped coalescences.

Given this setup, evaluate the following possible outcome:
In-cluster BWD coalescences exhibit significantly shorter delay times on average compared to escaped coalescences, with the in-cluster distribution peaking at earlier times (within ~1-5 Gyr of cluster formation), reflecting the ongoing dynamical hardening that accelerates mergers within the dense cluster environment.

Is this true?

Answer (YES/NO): NO